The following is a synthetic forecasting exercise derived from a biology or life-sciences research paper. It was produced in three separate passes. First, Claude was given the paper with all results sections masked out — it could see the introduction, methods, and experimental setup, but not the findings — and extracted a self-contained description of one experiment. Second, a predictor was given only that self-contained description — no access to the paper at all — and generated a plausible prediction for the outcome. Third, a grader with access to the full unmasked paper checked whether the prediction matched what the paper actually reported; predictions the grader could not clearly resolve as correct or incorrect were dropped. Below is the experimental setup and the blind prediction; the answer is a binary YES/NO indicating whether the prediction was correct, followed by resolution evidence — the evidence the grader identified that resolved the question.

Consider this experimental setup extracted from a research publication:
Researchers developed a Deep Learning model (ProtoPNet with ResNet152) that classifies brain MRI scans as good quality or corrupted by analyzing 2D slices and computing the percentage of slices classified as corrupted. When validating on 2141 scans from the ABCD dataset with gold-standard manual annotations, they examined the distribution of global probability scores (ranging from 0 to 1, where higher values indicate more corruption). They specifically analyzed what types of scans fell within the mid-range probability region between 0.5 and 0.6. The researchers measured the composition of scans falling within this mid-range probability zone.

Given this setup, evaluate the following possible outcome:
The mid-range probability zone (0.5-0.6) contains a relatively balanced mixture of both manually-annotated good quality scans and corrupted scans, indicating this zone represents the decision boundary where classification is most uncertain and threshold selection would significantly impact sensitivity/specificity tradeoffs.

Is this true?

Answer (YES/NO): NO